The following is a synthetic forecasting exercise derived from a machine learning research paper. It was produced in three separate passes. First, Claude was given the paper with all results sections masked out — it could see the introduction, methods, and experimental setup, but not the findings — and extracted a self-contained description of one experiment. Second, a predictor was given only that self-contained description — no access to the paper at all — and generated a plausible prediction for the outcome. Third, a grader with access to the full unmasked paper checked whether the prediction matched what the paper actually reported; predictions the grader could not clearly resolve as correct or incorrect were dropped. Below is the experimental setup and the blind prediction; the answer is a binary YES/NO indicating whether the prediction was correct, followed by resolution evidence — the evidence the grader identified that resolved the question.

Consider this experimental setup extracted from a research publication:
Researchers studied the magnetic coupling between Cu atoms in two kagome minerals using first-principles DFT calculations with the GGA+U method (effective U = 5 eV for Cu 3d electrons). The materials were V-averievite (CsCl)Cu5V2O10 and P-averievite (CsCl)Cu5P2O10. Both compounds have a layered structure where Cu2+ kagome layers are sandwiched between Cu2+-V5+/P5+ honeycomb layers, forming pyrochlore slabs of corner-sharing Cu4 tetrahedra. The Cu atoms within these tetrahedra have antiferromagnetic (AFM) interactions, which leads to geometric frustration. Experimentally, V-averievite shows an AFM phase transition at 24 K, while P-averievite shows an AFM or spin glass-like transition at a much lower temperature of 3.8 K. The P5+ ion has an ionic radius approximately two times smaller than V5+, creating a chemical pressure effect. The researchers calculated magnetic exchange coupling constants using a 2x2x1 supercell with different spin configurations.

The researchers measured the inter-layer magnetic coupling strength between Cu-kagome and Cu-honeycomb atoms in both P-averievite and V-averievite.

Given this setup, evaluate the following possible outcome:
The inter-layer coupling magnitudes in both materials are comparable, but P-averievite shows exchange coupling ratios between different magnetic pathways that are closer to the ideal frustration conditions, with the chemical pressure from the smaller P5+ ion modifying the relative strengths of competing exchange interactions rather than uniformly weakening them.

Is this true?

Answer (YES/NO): NO